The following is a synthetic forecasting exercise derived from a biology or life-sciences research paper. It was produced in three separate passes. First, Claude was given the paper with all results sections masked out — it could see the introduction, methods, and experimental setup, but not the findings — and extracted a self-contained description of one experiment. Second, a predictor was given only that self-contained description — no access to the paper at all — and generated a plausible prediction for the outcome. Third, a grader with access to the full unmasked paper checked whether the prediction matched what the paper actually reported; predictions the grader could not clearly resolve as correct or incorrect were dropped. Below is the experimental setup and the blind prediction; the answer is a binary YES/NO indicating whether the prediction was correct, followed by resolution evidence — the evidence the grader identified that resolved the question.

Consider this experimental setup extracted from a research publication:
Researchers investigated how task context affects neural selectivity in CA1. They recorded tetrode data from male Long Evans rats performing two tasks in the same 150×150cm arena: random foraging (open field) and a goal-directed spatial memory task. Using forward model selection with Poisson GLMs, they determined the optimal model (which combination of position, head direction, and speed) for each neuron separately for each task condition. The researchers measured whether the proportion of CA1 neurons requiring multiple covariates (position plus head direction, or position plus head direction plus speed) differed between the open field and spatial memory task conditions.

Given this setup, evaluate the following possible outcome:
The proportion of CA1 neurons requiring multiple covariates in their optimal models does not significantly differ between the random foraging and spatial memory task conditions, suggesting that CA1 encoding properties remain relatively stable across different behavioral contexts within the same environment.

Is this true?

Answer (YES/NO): YES